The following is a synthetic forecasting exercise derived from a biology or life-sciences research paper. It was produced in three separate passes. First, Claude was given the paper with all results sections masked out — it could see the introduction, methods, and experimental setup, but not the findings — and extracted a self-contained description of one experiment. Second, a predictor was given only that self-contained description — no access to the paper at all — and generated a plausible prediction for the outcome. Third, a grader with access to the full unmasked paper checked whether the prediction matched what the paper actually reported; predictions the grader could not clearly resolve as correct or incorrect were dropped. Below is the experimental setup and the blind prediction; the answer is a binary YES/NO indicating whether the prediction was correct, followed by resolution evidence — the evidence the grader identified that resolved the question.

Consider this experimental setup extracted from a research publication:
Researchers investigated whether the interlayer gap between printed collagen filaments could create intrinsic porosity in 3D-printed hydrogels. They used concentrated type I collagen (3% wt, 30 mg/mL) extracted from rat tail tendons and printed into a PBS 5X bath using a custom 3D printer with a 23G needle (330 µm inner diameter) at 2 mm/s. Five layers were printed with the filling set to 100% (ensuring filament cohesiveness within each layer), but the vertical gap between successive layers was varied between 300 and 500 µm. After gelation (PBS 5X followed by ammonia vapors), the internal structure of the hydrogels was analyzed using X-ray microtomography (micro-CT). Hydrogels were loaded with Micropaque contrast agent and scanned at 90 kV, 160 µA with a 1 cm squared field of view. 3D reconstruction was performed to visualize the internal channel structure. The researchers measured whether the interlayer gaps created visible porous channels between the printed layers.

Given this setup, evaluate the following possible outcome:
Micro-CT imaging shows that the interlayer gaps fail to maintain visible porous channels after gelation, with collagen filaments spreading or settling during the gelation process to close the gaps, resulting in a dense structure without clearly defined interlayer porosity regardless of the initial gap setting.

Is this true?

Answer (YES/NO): NO